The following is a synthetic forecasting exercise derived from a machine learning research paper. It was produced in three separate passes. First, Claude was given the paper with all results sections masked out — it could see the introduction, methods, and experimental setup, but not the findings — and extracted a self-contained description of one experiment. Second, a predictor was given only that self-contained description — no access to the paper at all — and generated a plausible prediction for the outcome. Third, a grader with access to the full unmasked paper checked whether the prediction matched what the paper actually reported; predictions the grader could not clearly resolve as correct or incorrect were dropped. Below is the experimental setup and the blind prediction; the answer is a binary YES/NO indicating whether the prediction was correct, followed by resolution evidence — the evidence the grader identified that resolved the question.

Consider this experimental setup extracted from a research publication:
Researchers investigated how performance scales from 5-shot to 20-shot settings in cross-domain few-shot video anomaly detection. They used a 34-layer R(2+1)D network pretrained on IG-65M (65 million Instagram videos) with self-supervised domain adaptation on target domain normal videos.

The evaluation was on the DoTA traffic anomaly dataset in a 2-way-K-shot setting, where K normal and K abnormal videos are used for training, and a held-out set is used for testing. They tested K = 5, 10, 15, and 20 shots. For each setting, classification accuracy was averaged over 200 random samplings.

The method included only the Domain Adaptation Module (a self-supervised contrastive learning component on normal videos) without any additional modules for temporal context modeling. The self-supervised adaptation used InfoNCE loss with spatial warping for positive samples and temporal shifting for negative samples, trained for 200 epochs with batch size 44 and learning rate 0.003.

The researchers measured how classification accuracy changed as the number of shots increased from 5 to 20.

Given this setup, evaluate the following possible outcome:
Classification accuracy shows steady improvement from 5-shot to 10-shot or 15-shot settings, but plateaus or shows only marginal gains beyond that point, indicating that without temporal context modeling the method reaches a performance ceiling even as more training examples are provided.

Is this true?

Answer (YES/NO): NO